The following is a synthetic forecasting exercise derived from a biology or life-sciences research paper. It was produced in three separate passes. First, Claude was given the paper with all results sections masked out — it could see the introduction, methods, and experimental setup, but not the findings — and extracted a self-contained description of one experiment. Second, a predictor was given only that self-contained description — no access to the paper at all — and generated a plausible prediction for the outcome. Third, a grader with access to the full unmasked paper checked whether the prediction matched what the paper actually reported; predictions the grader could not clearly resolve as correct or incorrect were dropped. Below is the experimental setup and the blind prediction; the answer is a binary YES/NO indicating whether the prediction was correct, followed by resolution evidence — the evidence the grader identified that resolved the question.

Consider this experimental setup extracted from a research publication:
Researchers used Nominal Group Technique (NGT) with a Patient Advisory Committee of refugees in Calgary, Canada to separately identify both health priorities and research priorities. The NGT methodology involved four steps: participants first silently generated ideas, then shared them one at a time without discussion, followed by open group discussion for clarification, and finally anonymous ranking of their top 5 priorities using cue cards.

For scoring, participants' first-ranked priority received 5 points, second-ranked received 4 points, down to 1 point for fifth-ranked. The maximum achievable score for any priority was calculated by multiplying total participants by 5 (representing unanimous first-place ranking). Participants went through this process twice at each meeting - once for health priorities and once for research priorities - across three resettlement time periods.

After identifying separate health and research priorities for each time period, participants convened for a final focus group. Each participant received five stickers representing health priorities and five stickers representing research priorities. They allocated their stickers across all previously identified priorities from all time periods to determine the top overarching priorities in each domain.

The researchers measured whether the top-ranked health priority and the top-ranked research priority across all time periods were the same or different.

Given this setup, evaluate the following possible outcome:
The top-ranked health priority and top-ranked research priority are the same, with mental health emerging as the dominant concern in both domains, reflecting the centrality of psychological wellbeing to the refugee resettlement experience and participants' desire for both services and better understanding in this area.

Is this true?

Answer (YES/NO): NO